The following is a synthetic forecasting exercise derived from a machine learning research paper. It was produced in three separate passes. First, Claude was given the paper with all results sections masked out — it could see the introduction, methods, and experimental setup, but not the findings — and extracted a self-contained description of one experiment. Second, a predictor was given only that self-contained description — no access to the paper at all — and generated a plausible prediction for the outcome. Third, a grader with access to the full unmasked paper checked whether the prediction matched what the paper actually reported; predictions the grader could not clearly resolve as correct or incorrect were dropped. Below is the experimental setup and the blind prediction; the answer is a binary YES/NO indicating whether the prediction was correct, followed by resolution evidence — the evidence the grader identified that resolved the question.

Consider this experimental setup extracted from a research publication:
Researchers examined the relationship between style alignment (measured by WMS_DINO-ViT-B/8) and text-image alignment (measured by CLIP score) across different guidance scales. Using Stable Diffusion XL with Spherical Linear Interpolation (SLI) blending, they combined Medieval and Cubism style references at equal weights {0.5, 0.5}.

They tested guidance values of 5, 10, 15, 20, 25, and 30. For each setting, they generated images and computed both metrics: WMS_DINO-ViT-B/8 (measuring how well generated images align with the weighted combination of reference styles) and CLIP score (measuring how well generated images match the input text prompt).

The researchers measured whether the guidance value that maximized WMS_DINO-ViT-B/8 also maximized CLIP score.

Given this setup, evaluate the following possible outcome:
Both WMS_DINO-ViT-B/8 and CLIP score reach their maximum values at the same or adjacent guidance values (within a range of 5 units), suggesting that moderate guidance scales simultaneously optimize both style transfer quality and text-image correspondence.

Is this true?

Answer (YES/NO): YES